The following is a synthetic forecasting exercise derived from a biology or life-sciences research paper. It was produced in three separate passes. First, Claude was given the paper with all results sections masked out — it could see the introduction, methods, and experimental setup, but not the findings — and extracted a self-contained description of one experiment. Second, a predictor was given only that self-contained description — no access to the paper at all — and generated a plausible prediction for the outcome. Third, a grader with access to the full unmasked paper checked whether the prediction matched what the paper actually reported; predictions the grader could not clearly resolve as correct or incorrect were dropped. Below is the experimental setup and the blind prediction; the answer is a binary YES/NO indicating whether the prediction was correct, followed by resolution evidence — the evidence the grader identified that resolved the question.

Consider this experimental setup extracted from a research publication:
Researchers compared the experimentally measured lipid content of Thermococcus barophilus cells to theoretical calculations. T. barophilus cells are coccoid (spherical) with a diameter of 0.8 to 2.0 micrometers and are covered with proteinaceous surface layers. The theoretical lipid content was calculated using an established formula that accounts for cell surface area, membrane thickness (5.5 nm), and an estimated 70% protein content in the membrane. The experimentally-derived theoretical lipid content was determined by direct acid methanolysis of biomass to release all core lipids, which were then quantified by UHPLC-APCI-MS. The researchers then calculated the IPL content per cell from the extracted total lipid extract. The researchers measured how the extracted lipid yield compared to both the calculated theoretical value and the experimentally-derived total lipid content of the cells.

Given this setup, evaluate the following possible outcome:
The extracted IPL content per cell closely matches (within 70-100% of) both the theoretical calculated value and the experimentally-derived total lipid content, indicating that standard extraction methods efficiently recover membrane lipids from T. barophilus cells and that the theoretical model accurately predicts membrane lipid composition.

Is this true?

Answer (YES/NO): NO